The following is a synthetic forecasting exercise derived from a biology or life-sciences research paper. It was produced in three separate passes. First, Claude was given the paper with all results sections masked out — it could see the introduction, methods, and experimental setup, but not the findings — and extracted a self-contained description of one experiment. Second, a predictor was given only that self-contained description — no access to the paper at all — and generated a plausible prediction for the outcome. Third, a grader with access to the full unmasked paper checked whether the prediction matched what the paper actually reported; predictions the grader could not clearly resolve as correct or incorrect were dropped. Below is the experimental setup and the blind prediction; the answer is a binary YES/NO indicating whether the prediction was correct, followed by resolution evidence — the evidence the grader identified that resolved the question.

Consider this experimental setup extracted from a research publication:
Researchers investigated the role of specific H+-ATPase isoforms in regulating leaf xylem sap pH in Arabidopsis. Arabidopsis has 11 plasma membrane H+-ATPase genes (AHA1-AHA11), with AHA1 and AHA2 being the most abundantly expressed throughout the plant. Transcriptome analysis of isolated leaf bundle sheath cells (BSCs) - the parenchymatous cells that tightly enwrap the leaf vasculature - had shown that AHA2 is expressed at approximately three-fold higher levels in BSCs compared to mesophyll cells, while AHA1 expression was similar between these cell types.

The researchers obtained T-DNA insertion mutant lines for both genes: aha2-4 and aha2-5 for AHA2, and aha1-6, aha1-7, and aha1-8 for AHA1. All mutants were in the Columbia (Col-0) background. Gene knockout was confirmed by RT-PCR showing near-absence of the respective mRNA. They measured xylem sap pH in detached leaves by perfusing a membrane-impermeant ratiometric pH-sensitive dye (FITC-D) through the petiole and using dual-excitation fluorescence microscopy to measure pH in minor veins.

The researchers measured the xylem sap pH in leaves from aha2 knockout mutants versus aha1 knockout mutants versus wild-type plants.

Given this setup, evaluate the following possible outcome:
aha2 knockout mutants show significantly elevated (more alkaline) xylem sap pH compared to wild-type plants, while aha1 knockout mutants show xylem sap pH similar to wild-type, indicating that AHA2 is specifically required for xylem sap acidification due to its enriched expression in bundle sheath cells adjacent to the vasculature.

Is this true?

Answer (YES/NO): YES